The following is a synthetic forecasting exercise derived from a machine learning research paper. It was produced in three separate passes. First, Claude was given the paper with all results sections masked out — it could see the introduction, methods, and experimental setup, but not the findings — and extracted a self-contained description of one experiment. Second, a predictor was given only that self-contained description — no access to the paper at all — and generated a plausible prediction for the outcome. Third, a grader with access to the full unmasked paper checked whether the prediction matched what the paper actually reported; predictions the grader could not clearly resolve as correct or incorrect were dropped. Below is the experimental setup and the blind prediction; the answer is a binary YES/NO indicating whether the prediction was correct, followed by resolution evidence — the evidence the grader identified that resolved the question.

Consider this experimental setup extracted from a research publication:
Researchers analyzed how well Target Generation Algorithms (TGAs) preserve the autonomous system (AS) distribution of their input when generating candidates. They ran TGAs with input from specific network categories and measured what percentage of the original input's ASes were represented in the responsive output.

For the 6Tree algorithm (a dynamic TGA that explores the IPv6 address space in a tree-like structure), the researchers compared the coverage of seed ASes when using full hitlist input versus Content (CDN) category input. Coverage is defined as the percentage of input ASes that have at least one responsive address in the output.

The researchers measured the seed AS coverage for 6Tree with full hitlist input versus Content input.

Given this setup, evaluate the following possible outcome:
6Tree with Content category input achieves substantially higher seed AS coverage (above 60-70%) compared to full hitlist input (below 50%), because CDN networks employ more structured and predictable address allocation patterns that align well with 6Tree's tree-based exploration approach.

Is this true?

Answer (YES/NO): NO